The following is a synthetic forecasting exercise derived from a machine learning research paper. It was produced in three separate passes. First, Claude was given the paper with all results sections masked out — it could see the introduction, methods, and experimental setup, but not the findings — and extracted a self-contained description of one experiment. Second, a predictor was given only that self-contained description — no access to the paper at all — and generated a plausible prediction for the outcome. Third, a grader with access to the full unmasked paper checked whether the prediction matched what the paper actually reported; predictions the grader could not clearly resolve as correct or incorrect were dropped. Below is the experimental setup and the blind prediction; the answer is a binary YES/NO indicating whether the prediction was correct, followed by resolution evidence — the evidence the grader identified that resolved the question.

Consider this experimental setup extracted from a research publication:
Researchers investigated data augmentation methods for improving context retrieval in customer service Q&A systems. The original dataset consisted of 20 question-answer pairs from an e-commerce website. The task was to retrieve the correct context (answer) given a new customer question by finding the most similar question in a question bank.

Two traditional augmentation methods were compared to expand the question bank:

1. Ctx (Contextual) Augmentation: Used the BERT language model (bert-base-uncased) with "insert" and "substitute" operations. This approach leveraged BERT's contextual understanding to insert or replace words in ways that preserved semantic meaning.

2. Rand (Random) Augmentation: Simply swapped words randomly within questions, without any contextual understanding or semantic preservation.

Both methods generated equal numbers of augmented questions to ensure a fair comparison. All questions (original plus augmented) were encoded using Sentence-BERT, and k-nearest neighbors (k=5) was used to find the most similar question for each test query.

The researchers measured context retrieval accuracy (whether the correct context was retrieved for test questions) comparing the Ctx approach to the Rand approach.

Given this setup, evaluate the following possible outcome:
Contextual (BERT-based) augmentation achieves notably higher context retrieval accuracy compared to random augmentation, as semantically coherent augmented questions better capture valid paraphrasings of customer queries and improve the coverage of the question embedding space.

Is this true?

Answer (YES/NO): NO